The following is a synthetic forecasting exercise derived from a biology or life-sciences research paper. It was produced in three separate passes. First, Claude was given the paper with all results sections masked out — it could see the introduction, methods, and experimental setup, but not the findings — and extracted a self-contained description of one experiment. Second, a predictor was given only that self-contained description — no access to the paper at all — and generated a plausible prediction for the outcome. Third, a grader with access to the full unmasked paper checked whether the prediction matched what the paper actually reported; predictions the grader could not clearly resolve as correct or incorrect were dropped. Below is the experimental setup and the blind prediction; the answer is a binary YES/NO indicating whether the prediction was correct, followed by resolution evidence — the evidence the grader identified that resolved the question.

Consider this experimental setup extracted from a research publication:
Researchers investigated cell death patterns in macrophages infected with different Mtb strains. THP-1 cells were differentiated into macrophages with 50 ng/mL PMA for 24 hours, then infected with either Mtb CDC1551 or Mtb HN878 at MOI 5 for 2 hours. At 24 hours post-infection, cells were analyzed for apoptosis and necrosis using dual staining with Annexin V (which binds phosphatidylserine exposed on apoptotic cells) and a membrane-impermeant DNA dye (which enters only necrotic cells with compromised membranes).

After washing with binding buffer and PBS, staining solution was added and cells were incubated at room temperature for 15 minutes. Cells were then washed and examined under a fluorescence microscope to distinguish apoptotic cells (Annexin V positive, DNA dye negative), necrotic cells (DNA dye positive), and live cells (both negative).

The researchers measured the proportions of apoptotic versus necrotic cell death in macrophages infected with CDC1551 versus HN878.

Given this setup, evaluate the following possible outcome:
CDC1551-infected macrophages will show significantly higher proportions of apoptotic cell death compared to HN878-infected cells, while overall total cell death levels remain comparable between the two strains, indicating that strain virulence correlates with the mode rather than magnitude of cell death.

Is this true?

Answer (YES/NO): NO